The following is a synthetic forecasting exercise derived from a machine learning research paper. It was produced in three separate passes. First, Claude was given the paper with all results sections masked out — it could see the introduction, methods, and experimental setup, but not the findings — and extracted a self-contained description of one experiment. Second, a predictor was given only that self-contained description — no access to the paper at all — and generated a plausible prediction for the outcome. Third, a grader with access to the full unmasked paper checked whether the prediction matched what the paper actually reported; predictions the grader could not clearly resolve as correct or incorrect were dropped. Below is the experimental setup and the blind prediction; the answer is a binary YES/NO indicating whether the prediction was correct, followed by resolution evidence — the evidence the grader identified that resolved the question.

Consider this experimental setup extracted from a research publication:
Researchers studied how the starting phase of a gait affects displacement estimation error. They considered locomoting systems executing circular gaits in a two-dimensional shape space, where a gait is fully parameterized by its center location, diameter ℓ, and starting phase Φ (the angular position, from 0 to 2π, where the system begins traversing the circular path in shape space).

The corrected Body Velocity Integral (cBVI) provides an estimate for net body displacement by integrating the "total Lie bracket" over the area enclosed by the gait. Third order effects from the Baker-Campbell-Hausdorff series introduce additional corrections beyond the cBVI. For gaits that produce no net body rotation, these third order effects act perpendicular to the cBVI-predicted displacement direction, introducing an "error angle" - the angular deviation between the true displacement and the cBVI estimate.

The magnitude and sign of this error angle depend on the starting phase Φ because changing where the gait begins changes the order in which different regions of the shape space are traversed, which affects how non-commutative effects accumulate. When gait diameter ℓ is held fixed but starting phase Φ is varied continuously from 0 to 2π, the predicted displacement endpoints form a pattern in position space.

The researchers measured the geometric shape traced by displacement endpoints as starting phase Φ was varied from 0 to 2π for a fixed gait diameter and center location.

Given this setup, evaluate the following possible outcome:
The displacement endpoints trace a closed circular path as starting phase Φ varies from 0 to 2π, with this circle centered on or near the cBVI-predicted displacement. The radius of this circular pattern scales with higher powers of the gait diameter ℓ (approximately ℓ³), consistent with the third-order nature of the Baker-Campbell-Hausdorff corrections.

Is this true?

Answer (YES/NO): NO